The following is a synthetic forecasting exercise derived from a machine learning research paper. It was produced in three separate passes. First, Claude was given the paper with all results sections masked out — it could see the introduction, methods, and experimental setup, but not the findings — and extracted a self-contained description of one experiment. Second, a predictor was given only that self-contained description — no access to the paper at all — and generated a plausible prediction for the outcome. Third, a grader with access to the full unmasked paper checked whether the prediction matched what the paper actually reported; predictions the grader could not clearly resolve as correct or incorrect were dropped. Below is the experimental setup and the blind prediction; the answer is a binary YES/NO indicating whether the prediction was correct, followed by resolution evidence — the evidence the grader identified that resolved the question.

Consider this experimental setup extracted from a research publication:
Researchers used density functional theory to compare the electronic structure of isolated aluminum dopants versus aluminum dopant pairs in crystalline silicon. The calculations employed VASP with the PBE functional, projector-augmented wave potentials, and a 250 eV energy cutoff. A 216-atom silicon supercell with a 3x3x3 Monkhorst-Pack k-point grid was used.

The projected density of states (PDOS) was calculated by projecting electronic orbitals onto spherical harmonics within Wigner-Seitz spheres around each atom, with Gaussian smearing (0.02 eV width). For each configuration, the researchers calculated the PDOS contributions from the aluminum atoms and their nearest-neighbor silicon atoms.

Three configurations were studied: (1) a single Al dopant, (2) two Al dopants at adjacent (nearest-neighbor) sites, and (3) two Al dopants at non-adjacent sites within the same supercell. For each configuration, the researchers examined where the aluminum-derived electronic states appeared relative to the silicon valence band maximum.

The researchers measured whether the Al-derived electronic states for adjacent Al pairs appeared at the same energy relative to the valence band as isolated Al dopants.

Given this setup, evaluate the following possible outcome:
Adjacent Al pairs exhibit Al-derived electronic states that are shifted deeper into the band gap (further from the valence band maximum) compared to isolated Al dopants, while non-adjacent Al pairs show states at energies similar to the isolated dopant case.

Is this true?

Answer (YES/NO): NO